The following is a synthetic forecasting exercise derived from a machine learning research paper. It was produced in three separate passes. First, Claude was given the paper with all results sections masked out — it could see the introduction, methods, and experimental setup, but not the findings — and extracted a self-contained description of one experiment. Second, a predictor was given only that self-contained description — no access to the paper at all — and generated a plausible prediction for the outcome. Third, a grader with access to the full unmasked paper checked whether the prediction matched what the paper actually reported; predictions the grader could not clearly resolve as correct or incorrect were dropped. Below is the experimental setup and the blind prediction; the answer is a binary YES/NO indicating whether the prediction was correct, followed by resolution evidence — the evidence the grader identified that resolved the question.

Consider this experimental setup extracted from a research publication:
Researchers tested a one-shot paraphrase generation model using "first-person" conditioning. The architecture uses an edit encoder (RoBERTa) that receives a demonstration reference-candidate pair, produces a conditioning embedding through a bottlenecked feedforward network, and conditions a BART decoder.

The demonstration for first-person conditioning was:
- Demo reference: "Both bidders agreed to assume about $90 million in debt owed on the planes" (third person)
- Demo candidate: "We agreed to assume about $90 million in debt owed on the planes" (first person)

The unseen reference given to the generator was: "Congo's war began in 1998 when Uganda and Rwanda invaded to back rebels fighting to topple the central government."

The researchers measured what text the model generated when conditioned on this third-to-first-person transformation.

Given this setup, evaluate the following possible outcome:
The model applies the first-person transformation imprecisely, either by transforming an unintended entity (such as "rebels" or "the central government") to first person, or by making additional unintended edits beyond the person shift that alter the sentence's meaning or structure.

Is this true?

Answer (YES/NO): YES